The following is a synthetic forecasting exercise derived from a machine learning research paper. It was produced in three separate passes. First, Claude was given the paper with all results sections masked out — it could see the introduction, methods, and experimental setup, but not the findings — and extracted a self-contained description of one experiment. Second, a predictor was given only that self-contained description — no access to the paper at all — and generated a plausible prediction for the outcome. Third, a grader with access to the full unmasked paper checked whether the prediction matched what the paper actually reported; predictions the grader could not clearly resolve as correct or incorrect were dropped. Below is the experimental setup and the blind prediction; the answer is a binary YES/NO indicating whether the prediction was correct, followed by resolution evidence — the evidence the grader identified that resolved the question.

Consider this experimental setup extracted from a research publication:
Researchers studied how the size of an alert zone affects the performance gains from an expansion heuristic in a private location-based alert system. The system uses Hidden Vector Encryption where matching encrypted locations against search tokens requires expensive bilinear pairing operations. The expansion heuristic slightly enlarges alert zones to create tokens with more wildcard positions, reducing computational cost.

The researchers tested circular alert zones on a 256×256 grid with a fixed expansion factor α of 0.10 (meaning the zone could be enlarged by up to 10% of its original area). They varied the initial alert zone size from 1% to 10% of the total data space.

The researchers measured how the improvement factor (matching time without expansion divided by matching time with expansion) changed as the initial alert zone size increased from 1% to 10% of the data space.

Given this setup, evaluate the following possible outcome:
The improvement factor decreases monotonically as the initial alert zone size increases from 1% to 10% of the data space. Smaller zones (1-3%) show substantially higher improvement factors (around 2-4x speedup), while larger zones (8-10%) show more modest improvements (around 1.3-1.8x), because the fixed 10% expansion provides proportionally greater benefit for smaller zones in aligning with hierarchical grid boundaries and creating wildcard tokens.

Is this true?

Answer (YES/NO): NO